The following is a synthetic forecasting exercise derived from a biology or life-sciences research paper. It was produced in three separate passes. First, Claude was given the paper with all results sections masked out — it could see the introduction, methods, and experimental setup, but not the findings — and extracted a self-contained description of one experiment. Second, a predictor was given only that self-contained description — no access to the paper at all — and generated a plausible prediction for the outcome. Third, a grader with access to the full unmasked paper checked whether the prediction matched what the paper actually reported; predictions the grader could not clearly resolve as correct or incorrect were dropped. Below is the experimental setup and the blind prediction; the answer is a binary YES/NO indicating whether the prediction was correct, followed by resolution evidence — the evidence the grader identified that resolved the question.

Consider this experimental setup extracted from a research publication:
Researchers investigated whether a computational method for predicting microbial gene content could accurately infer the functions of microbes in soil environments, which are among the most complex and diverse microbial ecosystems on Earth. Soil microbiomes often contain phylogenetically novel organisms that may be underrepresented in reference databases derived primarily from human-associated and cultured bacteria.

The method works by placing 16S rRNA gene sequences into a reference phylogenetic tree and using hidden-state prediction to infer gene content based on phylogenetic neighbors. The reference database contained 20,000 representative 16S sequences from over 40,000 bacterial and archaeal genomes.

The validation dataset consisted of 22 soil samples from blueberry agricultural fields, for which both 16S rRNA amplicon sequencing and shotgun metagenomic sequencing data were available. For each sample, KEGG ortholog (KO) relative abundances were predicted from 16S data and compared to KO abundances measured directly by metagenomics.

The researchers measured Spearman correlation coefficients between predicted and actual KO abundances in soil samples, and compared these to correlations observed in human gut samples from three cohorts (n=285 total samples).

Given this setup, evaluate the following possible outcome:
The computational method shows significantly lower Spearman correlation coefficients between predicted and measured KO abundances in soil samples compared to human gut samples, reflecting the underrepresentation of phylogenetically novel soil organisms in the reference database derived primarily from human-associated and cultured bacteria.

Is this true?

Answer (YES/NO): NO